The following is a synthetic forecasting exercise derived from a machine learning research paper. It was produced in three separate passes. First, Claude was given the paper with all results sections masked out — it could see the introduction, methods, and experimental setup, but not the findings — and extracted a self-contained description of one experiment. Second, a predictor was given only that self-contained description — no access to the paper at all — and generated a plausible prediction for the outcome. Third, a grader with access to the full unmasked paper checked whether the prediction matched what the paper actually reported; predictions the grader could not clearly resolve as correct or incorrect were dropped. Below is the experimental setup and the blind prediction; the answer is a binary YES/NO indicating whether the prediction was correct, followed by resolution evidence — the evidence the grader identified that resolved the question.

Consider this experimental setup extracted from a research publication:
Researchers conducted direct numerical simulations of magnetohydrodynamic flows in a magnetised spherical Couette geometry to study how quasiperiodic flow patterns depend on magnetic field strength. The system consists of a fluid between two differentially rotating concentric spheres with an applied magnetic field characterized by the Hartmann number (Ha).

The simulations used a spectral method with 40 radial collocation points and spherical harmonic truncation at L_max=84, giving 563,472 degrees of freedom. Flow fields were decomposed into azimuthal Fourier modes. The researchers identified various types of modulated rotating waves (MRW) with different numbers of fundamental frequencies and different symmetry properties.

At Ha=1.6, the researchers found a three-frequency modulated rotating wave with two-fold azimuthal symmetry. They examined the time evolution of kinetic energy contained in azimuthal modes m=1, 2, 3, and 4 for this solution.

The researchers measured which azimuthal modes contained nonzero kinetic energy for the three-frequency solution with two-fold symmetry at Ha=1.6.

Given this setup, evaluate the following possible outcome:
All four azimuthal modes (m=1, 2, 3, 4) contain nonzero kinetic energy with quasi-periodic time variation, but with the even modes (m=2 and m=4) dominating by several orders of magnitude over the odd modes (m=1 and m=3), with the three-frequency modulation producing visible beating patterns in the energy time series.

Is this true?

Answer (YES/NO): NO